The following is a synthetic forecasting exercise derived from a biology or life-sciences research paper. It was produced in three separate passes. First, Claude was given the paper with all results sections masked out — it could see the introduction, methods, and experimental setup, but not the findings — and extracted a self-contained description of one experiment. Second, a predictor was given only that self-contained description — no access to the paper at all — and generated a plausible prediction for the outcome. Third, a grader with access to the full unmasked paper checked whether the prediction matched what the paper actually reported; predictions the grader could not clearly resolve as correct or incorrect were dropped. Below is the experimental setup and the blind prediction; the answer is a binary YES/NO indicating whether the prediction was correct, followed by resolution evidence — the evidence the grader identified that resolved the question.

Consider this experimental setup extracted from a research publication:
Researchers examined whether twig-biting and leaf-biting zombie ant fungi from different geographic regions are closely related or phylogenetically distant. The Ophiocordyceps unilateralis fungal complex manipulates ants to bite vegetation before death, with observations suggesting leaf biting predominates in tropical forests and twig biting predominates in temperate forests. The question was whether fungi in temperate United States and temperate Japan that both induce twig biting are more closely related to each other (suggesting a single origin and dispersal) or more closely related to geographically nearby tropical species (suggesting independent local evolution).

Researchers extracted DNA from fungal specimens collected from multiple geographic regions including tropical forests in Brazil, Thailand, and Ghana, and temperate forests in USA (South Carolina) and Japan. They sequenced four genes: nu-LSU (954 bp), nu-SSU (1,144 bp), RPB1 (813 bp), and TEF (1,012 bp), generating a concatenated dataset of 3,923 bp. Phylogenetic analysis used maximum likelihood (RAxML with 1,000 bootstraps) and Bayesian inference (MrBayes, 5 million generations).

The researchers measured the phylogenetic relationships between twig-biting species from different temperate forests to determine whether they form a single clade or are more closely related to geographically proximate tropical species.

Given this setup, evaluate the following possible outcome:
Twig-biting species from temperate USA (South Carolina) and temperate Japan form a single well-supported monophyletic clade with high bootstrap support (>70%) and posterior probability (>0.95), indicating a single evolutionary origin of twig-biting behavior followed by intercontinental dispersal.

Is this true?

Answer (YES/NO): NO